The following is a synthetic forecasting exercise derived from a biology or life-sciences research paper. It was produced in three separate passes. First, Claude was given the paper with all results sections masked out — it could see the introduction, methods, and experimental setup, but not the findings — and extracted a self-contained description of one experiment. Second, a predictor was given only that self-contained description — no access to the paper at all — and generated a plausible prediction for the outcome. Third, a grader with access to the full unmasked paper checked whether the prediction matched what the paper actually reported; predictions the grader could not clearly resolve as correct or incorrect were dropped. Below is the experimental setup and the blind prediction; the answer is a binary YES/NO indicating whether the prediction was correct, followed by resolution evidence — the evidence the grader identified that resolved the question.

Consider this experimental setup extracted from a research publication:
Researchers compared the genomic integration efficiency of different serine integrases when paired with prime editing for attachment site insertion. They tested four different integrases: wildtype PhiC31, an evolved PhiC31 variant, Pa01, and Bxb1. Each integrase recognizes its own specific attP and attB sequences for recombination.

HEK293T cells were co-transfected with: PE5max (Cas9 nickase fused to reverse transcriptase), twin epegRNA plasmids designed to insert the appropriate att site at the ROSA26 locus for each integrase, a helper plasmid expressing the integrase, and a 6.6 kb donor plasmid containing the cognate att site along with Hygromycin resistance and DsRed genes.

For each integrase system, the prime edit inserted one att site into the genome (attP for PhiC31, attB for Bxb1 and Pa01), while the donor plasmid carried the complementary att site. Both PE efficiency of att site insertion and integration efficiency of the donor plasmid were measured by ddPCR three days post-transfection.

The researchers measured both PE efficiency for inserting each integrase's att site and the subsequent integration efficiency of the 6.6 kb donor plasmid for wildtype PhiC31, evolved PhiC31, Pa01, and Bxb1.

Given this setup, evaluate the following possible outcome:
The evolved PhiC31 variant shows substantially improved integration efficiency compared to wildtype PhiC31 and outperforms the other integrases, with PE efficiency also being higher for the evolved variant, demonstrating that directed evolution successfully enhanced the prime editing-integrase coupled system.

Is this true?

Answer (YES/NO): NO